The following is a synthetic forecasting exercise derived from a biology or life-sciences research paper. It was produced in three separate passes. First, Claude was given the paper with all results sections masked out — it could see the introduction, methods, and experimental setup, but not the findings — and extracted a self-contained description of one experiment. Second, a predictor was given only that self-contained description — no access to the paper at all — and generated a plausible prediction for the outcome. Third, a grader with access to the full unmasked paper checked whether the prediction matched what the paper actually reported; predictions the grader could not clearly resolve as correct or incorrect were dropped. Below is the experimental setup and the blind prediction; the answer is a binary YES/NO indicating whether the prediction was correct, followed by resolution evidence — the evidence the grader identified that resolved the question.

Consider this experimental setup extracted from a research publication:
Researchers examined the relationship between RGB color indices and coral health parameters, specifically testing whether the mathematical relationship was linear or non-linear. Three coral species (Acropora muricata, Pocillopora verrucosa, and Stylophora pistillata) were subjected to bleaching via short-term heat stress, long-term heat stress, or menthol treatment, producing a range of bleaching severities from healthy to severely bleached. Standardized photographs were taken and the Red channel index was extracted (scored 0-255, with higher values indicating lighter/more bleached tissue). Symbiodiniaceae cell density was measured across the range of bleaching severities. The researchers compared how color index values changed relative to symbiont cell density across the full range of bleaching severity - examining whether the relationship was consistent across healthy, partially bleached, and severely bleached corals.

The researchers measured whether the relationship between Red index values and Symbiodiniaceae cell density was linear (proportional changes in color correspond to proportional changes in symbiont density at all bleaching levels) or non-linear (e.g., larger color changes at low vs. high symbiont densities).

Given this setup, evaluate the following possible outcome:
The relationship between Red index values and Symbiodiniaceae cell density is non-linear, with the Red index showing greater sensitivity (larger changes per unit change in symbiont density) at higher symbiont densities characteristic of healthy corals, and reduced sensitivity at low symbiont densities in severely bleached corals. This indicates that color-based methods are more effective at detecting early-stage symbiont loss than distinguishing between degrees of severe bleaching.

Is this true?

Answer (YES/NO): NO